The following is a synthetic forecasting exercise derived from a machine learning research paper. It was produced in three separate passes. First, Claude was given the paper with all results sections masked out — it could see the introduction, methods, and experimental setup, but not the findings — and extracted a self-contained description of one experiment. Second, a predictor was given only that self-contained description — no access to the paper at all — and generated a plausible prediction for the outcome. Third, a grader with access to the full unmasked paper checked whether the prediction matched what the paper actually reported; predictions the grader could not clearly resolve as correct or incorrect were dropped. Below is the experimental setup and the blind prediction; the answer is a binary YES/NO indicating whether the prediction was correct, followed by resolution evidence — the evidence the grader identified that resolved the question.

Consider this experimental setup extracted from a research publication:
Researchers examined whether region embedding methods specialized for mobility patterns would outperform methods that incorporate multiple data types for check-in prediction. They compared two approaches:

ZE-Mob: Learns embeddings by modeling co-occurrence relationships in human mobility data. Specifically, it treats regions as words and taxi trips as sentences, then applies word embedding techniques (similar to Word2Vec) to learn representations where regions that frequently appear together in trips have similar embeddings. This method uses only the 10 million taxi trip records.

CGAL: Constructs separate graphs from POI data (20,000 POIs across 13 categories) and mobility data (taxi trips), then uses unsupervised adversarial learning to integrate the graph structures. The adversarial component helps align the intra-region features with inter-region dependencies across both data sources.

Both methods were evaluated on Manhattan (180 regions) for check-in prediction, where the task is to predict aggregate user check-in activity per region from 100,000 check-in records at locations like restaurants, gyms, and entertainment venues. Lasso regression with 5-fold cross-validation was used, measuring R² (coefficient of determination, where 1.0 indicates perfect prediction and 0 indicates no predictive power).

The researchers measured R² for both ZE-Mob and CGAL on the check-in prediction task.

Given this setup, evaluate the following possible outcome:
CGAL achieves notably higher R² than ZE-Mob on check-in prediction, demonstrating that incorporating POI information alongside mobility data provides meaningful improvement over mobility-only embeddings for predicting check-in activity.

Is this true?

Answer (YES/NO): YES